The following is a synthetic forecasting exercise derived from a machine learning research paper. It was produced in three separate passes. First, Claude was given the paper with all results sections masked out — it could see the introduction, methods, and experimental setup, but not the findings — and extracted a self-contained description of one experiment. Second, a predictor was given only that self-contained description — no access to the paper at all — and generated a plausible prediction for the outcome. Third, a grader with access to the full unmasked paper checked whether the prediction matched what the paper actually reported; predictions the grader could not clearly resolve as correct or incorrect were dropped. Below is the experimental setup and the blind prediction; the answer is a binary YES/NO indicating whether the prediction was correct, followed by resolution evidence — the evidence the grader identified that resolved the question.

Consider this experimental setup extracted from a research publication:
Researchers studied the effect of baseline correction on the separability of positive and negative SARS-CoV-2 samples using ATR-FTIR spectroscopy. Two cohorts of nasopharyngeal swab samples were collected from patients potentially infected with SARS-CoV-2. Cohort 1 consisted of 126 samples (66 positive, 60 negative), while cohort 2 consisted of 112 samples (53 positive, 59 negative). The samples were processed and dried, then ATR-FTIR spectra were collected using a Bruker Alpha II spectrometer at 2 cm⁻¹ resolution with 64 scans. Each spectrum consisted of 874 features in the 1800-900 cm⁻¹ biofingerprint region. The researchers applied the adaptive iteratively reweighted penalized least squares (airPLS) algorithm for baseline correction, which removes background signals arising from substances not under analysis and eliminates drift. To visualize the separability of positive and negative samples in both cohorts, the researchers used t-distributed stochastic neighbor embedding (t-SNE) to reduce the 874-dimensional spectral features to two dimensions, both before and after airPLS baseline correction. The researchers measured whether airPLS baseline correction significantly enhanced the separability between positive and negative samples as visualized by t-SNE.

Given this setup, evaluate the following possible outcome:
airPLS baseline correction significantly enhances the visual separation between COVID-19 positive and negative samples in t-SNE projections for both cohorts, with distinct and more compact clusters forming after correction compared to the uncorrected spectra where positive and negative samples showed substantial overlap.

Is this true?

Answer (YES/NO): NO